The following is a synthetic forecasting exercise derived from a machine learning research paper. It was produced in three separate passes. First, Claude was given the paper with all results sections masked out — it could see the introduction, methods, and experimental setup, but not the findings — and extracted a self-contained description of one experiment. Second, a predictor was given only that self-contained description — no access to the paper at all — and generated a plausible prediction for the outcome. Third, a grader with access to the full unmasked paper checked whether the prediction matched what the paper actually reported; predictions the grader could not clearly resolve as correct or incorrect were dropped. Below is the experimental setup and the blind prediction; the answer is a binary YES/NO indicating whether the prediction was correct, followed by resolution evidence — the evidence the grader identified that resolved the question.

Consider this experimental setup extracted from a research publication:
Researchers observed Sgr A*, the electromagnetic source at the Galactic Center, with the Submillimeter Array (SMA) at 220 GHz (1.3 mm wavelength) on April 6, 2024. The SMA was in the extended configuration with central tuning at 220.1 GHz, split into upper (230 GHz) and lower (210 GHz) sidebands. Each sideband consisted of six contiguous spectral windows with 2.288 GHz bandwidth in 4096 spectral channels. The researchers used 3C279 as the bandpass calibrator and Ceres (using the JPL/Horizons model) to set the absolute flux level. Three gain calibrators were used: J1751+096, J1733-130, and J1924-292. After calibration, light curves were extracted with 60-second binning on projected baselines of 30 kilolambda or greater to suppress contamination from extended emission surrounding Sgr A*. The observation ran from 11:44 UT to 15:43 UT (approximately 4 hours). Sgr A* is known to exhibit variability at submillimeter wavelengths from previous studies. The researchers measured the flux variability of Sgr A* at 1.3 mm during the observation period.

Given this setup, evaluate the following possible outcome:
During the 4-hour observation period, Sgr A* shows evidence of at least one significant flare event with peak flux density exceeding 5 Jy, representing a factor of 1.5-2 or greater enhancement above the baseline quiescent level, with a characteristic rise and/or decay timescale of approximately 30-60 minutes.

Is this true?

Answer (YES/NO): NO